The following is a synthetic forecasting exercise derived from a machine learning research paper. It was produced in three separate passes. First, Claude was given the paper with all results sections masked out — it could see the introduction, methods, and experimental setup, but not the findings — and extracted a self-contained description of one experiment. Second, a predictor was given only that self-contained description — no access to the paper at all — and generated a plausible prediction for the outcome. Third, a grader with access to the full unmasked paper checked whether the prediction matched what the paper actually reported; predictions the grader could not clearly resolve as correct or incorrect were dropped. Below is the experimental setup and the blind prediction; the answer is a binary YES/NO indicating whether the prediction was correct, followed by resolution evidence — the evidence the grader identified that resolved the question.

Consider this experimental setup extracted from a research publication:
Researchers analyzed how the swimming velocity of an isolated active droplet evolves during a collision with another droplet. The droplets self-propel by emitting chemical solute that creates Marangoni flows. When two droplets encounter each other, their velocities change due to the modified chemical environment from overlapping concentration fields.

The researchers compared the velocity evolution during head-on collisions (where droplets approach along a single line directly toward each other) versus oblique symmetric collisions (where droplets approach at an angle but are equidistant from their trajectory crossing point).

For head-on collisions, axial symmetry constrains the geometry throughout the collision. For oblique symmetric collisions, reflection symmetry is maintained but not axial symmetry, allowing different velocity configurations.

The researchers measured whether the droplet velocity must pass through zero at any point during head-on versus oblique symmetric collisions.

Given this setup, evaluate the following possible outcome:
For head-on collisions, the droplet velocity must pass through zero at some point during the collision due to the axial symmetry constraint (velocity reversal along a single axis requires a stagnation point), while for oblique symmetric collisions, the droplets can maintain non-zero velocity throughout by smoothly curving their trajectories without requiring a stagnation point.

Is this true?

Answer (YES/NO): YES